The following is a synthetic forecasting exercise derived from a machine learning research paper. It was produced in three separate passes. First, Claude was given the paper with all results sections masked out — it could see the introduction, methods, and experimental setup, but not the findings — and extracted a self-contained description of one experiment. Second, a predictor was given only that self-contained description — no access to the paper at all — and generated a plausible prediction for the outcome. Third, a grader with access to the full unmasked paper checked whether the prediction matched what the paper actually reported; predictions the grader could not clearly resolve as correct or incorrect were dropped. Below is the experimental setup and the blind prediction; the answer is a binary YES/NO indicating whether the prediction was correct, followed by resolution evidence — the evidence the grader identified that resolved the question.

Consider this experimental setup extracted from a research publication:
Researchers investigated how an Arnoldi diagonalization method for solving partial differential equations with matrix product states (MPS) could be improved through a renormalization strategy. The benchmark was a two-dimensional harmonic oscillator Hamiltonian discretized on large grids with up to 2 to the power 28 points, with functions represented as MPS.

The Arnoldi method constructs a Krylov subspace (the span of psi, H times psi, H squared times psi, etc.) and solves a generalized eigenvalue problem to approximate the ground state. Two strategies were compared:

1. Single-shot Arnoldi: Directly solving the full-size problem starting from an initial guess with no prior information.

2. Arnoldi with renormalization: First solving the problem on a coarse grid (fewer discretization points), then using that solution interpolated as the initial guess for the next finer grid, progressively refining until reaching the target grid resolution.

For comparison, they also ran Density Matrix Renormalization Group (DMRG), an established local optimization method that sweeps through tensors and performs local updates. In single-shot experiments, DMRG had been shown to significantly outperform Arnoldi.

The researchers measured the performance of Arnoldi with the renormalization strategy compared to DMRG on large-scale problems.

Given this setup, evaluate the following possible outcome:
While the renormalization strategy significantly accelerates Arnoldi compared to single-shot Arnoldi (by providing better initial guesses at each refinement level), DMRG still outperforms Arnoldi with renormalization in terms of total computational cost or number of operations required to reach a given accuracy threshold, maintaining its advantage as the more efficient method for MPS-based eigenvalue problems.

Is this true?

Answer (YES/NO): NO